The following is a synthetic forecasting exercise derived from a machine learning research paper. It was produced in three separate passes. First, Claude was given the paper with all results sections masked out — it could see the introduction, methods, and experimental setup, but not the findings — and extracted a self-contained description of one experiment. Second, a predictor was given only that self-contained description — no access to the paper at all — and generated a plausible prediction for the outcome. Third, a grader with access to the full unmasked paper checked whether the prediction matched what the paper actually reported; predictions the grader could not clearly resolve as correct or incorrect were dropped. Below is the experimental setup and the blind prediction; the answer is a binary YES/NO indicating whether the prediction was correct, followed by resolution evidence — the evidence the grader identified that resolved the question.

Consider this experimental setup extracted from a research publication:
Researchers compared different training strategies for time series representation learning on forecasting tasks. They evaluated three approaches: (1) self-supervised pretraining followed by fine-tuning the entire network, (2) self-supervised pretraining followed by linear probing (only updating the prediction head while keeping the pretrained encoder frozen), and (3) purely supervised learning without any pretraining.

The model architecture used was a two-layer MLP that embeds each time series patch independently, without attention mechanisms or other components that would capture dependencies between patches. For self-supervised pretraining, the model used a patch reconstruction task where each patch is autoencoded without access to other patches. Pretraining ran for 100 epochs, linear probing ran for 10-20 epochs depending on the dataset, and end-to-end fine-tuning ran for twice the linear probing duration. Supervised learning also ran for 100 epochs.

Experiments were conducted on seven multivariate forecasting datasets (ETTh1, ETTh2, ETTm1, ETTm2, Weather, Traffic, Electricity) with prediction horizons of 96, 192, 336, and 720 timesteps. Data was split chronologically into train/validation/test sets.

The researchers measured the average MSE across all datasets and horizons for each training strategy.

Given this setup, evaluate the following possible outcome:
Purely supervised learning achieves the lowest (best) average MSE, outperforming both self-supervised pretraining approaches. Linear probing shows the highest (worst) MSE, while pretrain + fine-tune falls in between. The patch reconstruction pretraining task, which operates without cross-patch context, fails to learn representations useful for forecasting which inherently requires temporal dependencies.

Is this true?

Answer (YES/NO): NO